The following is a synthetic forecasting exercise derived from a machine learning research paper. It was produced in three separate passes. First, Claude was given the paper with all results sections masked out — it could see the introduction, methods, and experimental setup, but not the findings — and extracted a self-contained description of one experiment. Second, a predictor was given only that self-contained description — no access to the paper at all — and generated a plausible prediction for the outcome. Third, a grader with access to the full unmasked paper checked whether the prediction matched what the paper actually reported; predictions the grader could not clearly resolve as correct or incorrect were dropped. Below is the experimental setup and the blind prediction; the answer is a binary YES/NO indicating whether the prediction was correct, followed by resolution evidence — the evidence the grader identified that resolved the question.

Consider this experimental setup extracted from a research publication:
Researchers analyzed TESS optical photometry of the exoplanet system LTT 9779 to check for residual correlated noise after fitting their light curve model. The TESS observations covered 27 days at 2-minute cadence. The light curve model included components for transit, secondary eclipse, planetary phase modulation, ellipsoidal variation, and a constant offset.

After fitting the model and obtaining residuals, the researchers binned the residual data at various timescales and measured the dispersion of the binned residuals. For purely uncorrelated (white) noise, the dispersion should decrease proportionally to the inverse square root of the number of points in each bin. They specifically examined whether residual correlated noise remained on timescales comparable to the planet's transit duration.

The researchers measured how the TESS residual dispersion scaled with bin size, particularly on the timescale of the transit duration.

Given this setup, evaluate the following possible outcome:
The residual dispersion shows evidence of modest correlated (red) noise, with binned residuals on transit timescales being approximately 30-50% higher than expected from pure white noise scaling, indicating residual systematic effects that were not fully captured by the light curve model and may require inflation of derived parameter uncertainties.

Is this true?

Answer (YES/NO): NO